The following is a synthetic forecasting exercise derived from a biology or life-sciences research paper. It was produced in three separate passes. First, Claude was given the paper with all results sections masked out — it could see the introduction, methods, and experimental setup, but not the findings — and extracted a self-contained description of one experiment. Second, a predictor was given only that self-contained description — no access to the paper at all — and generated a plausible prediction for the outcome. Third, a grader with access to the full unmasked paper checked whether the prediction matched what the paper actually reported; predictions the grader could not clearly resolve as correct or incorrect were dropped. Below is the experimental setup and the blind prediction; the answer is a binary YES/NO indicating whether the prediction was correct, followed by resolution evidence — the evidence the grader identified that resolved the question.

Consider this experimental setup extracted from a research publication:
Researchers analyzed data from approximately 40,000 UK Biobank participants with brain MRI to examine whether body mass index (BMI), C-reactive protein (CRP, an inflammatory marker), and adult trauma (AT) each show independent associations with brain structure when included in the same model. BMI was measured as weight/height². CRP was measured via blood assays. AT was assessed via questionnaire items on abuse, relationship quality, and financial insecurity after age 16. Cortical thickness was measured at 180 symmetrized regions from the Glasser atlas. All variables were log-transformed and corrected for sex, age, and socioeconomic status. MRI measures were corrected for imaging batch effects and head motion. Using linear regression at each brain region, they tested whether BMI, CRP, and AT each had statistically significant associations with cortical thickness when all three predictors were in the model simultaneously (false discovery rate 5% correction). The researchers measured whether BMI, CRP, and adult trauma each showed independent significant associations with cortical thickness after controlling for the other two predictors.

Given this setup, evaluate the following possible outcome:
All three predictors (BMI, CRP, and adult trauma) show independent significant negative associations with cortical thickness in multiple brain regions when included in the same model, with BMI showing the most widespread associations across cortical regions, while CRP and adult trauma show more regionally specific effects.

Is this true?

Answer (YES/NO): NO